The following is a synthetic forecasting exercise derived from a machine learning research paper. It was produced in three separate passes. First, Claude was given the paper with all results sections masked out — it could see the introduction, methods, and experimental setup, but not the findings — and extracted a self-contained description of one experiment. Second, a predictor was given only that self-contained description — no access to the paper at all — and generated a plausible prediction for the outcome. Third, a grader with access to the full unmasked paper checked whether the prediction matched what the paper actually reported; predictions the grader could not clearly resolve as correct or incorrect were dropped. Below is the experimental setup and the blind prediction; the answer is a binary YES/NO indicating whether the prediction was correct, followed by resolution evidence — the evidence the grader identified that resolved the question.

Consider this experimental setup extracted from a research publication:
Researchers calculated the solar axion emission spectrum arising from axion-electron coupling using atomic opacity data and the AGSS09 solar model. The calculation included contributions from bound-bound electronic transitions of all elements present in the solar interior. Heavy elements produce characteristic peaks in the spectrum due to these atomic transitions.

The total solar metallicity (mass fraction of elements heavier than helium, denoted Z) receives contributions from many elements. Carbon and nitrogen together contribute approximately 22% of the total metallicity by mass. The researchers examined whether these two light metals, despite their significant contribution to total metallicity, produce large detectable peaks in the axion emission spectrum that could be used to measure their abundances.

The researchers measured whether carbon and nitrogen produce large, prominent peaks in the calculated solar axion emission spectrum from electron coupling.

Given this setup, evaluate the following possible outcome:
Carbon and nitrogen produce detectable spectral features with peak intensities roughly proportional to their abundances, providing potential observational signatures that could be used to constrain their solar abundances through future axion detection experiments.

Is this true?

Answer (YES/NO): NO